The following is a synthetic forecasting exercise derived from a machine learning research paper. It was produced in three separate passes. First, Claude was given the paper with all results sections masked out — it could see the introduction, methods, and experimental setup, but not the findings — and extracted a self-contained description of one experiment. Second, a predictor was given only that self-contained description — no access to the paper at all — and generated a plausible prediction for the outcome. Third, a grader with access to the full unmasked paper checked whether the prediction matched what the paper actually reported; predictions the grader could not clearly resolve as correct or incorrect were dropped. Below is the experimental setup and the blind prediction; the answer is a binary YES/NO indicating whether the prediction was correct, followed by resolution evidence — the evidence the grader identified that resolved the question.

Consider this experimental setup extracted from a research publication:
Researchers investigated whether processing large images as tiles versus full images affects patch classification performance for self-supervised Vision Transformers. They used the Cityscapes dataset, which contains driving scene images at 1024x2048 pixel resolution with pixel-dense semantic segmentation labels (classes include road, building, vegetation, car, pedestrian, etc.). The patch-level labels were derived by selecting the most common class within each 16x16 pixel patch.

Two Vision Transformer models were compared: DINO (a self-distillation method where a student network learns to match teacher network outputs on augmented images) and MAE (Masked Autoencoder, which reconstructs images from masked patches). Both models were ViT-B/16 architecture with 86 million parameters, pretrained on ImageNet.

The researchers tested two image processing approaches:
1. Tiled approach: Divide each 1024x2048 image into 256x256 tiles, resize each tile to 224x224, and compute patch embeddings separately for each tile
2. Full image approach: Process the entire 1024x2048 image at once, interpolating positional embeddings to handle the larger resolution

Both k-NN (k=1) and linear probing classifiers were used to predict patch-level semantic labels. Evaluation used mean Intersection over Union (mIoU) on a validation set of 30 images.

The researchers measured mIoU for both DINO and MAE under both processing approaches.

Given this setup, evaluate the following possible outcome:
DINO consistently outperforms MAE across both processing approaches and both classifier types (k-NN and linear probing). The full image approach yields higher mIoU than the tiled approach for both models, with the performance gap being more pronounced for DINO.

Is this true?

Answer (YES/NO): NO